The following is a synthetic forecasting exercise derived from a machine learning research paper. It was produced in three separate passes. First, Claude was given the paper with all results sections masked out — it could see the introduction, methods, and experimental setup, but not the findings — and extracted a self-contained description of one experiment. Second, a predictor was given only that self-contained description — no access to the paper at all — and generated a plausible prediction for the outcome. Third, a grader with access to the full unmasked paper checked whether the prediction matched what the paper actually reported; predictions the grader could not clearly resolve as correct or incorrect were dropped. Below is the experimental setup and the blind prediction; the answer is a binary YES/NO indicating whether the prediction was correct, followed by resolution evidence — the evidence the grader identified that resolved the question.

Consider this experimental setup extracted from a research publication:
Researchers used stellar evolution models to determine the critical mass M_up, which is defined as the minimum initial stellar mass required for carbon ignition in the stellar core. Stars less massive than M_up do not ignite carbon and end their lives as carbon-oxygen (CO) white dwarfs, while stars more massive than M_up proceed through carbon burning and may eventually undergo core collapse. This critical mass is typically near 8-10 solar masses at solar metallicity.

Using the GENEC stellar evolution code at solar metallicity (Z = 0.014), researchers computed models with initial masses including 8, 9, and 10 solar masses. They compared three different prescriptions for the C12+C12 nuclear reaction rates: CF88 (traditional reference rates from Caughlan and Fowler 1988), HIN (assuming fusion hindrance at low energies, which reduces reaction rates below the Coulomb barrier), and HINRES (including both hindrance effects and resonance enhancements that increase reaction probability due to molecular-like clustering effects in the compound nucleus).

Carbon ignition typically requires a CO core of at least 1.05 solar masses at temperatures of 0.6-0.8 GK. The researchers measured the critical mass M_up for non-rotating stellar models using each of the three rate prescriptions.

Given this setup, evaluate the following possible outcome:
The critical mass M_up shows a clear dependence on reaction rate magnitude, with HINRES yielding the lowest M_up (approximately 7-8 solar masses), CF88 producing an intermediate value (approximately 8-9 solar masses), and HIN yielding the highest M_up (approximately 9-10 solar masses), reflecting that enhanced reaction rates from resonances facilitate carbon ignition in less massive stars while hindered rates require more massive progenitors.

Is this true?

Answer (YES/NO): NO